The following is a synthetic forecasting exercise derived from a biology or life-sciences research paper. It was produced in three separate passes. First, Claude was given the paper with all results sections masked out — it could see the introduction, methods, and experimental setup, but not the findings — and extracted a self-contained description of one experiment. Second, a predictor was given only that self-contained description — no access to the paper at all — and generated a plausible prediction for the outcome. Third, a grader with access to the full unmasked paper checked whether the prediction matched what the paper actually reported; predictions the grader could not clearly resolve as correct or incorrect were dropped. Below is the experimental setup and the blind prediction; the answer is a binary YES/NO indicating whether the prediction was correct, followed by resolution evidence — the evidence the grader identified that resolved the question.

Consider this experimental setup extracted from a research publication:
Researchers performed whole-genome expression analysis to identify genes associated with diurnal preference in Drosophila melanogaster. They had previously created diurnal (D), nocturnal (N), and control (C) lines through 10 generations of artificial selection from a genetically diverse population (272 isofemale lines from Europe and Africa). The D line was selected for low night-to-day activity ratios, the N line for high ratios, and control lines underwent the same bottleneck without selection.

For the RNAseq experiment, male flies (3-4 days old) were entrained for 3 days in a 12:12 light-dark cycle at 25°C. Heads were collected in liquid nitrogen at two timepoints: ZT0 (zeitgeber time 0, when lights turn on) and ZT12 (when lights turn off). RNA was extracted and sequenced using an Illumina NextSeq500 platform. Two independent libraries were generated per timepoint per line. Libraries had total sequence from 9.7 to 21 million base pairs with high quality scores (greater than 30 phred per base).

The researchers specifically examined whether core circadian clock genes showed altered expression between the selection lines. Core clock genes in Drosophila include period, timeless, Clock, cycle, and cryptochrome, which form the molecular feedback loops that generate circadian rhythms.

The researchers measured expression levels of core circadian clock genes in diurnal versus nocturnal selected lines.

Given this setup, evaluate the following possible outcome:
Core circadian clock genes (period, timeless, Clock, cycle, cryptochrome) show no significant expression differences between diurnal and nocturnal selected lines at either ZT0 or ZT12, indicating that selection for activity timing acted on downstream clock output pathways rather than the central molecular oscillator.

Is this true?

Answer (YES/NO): YES